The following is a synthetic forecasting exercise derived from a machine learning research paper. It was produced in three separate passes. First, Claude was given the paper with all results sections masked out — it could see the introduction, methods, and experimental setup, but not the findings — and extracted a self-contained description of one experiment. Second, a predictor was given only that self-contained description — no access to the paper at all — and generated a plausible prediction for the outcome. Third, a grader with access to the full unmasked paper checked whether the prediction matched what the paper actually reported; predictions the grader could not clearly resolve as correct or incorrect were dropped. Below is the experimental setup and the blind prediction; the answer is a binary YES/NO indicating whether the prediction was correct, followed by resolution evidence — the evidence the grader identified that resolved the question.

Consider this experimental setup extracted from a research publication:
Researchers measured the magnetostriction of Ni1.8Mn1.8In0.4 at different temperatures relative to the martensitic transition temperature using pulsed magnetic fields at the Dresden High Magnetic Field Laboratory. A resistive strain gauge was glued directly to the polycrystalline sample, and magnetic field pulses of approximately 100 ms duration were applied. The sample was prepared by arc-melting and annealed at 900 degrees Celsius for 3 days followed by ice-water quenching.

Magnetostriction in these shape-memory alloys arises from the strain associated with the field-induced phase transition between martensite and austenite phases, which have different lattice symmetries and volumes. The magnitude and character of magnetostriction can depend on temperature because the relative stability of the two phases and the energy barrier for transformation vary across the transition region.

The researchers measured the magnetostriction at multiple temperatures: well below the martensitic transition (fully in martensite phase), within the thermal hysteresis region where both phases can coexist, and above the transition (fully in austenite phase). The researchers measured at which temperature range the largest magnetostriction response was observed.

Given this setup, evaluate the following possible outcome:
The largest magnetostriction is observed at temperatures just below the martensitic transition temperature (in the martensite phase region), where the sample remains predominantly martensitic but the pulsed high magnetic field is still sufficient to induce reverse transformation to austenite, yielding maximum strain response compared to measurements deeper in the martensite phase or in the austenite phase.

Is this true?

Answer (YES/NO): NO